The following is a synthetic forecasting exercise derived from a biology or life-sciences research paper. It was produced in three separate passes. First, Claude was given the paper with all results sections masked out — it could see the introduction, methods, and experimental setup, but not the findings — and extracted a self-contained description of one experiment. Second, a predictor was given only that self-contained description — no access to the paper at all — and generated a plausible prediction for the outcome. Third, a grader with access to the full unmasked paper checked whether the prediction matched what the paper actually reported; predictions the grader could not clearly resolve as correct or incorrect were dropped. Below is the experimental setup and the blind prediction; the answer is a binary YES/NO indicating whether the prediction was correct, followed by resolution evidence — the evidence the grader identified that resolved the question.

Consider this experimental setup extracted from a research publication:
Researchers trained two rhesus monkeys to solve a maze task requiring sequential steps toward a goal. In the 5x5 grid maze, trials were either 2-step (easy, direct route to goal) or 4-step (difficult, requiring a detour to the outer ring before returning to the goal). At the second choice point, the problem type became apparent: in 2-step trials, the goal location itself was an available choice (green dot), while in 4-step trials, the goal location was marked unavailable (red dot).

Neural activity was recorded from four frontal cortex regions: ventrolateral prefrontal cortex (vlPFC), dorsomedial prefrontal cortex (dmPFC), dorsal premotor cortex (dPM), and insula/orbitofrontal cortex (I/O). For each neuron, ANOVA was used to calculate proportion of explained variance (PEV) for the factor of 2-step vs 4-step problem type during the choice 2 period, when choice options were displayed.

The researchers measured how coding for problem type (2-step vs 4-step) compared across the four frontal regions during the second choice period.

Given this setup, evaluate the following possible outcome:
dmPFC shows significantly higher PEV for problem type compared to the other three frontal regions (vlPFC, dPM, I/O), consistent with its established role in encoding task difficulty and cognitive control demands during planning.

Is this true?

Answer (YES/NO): NO